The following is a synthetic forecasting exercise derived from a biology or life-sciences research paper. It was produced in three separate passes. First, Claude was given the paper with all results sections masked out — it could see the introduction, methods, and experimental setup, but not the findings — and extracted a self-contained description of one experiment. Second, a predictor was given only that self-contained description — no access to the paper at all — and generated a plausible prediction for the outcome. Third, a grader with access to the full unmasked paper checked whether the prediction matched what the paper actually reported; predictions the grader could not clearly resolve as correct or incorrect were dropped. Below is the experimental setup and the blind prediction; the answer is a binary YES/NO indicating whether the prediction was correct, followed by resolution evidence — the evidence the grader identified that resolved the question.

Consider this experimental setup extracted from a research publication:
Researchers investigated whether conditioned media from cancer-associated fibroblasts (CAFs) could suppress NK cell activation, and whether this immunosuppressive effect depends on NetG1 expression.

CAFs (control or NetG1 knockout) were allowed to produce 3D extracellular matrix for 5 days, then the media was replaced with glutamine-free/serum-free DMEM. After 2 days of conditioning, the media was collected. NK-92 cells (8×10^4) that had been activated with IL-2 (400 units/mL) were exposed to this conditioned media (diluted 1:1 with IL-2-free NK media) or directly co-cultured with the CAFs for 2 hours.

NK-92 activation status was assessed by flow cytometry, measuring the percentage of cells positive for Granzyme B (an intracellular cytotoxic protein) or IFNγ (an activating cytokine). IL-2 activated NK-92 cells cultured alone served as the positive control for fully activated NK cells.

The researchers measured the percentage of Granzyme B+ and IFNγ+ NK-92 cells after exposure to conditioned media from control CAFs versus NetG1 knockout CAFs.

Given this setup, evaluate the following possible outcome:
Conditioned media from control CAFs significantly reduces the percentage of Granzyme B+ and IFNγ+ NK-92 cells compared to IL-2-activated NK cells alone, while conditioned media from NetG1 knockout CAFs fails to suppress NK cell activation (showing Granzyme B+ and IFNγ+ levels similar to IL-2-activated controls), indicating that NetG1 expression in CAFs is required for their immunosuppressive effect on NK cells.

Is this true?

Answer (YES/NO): NO